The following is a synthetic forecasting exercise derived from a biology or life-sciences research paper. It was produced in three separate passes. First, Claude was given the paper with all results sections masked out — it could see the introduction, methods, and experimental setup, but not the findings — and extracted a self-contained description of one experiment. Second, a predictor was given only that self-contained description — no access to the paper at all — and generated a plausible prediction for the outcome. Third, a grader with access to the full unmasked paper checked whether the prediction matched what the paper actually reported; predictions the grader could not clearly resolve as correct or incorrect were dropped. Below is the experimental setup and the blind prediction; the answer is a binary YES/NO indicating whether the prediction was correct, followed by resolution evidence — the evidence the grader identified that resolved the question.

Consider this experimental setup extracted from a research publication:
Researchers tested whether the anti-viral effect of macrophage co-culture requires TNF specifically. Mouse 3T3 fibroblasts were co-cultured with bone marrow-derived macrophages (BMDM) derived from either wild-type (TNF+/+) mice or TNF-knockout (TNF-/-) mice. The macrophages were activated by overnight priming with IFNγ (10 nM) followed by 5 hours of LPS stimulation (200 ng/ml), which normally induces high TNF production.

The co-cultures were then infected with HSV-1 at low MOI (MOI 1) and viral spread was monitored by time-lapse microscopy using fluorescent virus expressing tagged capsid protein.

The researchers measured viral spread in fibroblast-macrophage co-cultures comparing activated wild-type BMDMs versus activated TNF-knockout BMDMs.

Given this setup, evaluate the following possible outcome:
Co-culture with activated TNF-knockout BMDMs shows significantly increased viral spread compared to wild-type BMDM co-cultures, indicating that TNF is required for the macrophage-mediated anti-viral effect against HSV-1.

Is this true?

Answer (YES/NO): YES